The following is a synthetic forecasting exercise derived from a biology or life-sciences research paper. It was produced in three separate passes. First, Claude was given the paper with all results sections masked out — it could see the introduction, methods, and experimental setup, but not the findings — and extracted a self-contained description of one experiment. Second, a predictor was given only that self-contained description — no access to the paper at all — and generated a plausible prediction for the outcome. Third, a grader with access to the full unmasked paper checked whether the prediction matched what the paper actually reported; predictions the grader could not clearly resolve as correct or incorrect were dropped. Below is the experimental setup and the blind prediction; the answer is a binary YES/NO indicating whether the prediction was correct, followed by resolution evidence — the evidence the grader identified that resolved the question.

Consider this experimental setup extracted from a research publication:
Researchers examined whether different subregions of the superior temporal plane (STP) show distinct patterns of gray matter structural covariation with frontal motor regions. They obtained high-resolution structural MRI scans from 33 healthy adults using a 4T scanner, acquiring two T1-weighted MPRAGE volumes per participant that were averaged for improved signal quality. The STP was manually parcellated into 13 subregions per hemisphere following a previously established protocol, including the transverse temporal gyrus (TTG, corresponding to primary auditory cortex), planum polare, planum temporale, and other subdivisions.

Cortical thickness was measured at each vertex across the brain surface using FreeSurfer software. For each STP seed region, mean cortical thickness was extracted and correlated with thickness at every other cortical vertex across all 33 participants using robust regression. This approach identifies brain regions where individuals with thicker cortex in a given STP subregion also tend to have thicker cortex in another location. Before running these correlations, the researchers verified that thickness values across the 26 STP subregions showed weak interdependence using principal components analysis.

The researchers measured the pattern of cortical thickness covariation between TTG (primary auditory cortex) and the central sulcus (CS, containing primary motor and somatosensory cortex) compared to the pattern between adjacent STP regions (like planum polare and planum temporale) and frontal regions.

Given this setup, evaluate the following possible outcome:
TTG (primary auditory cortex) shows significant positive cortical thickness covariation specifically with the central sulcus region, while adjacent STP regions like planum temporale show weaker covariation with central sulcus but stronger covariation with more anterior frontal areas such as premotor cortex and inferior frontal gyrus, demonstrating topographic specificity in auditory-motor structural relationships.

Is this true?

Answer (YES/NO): NO